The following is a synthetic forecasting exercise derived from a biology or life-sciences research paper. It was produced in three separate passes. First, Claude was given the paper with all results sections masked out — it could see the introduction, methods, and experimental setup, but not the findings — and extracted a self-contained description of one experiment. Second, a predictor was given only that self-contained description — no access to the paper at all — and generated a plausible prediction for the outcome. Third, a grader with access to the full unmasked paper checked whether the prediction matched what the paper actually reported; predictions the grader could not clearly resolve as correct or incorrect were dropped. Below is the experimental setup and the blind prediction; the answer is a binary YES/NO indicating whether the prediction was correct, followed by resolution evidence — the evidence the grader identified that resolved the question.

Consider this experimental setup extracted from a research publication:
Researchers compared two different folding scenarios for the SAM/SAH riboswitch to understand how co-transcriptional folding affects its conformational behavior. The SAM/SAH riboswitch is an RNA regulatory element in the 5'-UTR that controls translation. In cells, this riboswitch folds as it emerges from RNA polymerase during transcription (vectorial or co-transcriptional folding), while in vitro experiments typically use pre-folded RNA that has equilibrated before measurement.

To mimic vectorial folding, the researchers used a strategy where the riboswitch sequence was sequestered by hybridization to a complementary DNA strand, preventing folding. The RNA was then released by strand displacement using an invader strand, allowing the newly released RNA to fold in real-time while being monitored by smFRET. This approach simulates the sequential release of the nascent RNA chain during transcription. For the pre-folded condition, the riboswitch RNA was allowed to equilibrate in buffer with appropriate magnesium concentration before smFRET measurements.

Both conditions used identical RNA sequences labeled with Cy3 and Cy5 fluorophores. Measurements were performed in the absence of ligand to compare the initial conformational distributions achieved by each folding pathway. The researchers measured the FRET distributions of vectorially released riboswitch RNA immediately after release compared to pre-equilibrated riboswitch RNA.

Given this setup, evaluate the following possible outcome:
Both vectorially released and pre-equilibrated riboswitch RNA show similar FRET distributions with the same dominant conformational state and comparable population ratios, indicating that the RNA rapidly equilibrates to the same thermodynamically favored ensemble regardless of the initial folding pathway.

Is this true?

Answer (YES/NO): NO